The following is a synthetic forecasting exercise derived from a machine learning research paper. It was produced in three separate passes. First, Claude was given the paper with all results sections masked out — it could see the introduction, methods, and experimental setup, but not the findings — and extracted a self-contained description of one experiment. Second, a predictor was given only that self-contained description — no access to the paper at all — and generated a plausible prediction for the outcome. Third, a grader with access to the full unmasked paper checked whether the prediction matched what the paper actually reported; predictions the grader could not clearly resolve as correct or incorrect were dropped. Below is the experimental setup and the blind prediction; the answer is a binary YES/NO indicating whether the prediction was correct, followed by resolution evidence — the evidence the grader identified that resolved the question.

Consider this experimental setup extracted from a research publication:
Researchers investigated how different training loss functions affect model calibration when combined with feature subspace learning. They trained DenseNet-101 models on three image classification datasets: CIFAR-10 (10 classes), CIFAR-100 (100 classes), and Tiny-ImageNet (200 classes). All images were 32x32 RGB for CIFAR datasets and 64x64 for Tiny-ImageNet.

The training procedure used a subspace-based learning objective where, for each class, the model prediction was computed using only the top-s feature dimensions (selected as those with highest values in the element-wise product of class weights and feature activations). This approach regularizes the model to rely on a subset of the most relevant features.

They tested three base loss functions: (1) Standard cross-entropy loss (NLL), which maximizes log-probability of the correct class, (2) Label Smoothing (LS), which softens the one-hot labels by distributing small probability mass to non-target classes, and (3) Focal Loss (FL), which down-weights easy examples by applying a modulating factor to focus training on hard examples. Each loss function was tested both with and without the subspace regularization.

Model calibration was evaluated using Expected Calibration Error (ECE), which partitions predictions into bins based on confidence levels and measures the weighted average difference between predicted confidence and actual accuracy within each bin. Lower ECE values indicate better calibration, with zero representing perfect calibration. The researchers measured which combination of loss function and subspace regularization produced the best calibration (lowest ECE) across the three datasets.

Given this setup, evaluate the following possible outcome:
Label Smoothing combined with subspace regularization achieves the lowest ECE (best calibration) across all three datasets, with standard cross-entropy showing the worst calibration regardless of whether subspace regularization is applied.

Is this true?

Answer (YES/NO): NO